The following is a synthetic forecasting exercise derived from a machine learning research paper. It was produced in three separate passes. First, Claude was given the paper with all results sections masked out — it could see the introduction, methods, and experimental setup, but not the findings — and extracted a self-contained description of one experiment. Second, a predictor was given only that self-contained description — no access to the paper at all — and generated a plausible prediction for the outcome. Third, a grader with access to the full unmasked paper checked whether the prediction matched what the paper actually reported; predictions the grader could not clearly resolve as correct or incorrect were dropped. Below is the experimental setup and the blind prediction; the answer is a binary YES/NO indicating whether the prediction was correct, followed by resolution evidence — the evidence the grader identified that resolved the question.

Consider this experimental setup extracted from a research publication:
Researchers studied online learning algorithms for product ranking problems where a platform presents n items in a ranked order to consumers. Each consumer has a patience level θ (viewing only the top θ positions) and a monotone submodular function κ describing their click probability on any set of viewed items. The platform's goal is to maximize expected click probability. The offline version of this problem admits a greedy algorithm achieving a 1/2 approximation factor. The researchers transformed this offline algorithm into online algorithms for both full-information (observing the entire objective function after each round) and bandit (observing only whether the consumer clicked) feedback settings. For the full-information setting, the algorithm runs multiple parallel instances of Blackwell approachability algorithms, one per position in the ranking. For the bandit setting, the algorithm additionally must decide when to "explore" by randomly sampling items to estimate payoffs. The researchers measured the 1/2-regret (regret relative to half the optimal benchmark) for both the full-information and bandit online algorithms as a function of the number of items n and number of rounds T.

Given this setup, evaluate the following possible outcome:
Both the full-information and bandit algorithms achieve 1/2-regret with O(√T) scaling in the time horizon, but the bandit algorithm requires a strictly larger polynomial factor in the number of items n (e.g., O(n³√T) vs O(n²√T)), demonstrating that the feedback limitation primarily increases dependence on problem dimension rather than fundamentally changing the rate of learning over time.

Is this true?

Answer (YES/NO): NO